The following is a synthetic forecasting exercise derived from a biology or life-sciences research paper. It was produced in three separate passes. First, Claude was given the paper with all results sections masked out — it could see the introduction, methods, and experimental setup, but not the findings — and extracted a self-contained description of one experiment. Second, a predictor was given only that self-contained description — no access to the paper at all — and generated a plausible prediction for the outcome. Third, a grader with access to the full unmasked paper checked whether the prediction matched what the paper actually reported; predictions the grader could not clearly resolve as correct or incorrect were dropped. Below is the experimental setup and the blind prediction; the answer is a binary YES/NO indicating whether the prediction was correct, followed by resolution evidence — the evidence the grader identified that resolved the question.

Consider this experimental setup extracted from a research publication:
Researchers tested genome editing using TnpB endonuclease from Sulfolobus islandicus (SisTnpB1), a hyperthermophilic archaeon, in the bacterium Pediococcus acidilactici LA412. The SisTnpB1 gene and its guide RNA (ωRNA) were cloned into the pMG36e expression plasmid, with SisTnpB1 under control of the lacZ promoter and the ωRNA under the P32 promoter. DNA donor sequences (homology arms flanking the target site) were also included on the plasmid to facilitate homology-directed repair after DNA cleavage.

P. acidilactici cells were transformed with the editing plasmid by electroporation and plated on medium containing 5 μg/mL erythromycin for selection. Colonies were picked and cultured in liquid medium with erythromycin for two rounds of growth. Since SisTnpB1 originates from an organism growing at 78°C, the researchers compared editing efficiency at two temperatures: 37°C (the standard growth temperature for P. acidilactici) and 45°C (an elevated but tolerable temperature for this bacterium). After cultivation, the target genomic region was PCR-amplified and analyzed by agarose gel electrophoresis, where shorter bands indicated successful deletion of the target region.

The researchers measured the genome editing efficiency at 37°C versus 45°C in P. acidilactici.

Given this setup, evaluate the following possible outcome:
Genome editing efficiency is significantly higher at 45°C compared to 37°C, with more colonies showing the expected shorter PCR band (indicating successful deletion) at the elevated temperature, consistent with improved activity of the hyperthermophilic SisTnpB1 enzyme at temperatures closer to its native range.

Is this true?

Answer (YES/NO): NO